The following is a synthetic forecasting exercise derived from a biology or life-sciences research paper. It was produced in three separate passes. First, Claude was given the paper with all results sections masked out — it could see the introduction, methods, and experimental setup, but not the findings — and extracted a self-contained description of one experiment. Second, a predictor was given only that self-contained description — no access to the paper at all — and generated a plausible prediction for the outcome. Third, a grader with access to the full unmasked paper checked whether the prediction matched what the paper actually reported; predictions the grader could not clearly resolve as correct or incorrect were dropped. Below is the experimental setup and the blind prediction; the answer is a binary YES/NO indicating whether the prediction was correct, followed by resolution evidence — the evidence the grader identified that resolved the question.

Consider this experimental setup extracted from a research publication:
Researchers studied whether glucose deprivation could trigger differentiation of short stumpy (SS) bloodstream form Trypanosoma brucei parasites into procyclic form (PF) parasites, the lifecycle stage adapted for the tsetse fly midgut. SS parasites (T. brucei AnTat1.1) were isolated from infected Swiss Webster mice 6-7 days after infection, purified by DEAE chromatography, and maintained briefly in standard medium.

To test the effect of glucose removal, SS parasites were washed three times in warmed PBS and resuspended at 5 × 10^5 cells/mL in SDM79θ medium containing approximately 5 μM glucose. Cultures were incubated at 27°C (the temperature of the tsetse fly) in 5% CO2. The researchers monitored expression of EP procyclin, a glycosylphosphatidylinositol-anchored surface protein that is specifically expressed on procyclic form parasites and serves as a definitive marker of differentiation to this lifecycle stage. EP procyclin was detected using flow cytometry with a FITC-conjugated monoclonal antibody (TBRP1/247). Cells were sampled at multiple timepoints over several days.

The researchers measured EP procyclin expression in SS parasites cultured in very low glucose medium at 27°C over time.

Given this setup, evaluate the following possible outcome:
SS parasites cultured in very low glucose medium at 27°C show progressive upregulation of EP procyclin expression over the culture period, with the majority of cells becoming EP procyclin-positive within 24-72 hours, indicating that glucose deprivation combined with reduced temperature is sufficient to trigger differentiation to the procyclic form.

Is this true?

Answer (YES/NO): NO